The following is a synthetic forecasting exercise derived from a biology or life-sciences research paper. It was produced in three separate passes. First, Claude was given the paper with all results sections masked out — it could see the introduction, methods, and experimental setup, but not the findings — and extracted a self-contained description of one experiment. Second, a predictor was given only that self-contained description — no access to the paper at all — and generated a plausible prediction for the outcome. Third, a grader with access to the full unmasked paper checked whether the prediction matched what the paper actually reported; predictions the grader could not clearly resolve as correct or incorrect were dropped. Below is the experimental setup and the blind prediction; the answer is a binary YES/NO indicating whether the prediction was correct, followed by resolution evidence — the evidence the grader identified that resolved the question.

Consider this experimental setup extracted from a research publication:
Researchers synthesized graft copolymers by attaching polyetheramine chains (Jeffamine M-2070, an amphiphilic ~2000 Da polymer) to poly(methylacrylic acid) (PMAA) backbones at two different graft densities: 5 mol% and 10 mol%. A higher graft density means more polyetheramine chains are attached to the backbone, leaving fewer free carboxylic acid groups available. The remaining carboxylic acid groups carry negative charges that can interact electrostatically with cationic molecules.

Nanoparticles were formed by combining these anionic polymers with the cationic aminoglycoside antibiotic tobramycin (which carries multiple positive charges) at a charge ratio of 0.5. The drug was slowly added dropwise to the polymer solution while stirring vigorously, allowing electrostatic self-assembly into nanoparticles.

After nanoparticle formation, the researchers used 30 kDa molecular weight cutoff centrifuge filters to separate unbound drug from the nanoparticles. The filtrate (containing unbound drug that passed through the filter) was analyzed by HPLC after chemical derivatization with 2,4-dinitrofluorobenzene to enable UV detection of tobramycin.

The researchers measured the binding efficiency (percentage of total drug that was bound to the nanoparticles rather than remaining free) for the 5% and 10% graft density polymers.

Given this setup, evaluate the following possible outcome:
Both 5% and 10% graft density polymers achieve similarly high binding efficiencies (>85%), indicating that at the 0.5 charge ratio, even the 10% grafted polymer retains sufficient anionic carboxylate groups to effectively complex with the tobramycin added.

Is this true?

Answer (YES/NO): YES